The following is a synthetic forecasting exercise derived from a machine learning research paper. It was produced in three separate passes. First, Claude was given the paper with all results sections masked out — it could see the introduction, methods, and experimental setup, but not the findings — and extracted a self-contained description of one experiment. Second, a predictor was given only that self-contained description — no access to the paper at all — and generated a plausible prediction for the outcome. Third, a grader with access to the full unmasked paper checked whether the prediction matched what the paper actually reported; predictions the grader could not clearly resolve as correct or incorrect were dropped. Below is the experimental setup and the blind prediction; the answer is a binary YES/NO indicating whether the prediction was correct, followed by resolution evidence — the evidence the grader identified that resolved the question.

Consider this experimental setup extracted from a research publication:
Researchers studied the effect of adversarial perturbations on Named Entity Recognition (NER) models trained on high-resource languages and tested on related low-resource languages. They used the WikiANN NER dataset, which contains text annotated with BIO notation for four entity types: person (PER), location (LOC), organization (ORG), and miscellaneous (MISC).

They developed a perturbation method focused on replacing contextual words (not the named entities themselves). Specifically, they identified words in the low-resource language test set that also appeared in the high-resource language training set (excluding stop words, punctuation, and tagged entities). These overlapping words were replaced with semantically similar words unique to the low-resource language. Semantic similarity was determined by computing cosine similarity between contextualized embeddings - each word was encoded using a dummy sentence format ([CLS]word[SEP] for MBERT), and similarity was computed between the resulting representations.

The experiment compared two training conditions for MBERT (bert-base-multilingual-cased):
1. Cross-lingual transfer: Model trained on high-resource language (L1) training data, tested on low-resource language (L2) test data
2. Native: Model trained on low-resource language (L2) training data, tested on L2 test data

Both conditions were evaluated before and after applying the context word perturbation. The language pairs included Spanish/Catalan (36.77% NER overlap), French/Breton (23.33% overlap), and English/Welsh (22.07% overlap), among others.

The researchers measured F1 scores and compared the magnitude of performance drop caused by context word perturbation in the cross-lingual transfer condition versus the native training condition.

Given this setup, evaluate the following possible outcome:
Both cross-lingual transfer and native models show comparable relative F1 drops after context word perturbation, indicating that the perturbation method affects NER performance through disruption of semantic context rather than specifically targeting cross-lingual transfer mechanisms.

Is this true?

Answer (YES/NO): NO